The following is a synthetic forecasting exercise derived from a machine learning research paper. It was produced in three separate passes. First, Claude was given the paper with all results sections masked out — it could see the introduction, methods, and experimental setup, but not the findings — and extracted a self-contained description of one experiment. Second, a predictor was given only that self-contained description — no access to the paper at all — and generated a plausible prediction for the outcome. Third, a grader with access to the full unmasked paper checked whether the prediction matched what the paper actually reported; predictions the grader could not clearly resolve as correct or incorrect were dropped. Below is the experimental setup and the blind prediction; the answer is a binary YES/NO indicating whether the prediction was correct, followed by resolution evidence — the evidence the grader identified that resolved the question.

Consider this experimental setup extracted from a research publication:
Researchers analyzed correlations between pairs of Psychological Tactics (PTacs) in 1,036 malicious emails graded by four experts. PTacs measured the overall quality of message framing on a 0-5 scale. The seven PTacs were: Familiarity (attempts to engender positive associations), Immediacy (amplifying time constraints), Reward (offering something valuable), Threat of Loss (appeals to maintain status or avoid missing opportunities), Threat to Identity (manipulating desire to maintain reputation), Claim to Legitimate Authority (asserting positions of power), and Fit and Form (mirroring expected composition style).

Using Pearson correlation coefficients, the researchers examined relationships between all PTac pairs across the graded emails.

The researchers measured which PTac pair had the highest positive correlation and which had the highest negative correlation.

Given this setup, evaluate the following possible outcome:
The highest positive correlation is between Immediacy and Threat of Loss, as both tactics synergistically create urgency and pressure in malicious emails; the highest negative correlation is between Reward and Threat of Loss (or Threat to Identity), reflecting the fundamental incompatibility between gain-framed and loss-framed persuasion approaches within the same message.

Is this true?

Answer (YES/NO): NO